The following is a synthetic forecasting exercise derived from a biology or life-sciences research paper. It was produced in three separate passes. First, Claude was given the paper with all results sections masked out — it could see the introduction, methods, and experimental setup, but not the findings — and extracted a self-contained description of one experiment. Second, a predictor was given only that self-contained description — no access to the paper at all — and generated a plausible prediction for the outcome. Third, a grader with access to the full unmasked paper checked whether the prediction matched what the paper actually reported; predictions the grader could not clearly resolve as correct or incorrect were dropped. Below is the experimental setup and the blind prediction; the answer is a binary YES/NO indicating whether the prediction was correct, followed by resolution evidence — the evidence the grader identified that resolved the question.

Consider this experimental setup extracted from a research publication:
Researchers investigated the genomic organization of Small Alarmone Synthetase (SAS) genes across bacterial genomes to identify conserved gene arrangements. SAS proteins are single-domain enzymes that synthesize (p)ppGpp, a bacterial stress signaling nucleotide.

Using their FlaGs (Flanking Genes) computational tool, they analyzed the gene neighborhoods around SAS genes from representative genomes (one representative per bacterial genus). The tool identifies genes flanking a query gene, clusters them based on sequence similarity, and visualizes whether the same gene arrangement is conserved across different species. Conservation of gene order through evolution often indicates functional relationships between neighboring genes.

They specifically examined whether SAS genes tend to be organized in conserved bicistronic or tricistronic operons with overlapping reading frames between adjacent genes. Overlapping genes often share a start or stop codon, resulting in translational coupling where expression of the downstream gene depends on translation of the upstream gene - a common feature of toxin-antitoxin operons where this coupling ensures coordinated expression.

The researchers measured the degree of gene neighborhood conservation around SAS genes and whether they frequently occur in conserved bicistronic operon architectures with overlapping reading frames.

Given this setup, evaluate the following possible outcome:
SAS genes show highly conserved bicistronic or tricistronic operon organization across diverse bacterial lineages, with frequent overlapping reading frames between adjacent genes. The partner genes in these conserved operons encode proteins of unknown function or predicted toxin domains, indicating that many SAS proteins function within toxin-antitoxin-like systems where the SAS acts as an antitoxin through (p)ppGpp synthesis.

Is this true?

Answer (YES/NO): NO